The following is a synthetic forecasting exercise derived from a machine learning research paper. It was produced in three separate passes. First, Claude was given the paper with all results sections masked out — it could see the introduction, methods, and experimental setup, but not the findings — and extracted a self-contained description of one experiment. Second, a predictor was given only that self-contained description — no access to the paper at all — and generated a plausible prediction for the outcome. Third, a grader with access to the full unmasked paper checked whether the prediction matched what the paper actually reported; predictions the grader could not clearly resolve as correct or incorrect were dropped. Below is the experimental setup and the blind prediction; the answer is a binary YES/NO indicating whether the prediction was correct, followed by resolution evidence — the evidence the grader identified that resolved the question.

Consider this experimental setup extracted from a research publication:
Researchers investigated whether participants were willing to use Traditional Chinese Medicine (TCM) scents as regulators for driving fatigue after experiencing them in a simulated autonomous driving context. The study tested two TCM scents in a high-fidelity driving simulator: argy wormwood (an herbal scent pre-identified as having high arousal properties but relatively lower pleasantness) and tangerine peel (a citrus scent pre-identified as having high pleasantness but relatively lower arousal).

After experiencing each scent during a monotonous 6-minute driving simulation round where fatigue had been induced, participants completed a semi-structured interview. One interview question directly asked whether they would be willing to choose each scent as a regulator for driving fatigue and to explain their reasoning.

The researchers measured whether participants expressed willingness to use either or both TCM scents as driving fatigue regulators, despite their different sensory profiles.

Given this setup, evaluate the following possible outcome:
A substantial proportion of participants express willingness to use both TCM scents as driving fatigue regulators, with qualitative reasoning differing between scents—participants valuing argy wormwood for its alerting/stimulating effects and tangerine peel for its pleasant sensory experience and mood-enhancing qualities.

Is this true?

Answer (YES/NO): NO